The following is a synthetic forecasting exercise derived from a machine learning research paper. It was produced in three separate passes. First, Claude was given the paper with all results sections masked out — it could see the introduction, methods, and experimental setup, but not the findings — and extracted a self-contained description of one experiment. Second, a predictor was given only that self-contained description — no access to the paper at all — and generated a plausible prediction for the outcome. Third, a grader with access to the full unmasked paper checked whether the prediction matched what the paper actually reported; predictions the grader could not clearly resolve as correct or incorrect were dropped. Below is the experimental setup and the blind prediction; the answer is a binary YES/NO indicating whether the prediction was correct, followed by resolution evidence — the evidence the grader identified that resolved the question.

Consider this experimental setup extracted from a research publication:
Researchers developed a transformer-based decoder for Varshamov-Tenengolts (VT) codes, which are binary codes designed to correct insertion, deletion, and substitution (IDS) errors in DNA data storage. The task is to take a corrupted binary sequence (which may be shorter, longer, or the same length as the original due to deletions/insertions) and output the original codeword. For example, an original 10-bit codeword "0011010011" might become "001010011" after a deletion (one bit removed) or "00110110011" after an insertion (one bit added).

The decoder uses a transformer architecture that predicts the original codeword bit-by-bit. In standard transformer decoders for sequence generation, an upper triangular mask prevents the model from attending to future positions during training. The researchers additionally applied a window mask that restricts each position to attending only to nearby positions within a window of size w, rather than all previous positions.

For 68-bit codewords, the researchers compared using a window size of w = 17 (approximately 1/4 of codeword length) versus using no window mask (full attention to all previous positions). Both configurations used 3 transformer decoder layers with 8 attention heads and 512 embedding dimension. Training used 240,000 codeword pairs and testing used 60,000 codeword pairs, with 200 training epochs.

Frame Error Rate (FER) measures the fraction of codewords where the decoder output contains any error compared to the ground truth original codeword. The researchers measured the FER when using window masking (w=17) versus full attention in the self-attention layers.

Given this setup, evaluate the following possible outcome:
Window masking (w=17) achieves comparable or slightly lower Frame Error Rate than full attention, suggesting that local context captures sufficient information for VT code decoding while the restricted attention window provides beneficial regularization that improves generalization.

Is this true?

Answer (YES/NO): NO